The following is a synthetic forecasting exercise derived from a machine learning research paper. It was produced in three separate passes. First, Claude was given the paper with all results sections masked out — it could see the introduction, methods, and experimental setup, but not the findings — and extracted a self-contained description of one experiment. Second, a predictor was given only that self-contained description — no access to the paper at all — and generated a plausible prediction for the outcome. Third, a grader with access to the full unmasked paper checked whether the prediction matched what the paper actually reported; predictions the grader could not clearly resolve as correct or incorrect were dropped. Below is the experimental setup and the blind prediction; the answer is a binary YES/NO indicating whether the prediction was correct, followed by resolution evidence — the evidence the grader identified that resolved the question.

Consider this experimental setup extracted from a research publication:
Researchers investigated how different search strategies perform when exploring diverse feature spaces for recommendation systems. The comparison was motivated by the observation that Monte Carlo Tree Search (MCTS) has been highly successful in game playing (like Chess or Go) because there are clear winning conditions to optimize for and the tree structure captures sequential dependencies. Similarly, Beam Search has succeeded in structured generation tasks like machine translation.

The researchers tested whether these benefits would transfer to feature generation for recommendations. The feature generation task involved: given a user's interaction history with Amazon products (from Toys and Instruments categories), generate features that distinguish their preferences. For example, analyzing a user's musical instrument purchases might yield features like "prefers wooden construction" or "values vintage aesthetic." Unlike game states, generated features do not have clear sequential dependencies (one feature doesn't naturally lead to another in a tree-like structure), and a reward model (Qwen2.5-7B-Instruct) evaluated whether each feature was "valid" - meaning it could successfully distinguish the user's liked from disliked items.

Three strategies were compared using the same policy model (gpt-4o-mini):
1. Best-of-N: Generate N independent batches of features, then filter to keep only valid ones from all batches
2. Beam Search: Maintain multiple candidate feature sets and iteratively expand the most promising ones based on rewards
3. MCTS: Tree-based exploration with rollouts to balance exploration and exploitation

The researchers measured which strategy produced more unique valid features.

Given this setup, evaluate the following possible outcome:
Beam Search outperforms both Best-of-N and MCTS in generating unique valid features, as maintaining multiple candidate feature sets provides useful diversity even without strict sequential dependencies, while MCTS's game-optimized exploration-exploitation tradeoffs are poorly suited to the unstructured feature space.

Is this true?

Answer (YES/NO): NO